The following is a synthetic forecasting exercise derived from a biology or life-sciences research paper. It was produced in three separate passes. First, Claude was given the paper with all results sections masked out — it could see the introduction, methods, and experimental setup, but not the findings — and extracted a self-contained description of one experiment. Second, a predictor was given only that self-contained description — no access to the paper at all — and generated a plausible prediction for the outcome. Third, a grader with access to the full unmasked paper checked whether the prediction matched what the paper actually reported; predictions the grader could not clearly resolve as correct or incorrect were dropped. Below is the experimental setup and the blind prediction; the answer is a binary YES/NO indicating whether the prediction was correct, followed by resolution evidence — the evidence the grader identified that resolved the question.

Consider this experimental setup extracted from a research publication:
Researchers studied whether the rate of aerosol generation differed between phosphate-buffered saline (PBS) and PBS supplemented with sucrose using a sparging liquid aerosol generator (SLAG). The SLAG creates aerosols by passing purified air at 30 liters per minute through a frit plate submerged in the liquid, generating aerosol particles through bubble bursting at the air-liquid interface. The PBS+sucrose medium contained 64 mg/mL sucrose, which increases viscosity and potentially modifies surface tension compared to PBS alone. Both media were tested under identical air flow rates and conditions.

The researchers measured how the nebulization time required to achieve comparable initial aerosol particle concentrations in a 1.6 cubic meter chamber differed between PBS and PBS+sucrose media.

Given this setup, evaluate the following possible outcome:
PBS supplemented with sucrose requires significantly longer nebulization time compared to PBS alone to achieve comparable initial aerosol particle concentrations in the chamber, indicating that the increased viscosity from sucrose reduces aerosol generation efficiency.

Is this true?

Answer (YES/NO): YES